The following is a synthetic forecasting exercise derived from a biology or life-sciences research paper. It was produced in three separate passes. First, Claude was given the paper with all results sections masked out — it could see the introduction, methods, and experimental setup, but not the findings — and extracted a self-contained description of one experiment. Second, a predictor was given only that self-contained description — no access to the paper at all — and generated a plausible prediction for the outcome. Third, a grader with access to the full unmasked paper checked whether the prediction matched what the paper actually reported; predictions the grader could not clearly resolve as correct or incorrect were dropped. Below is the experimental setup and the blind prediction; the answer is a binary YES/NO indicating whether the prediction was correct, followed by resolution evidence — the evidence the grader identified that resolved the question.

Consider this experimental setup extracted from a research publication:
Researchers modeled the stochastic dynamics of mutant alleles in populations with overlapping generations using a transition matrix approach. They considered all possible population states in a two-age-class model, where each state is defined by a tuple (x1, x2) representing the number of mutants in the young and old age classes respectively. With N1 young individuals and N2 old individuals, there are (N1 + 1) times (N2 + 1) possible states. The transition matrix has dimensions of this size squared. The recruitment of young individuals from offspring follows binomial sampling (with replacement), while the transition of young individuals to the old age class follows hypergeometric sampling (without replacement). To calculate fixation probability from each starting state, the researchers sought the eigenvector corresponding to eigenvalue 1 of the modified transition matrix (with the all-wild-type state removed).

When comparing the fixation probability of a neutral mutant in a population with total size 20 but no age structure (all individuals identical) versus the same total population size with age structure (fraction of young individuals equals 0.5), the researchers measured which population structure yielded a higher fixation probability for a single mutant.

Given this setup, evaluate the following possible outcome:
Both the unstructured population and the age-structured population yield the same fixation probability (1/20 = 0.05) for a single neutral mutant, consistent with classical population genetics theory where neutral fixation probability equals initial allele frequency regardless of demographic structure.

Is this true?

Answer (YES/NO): NO